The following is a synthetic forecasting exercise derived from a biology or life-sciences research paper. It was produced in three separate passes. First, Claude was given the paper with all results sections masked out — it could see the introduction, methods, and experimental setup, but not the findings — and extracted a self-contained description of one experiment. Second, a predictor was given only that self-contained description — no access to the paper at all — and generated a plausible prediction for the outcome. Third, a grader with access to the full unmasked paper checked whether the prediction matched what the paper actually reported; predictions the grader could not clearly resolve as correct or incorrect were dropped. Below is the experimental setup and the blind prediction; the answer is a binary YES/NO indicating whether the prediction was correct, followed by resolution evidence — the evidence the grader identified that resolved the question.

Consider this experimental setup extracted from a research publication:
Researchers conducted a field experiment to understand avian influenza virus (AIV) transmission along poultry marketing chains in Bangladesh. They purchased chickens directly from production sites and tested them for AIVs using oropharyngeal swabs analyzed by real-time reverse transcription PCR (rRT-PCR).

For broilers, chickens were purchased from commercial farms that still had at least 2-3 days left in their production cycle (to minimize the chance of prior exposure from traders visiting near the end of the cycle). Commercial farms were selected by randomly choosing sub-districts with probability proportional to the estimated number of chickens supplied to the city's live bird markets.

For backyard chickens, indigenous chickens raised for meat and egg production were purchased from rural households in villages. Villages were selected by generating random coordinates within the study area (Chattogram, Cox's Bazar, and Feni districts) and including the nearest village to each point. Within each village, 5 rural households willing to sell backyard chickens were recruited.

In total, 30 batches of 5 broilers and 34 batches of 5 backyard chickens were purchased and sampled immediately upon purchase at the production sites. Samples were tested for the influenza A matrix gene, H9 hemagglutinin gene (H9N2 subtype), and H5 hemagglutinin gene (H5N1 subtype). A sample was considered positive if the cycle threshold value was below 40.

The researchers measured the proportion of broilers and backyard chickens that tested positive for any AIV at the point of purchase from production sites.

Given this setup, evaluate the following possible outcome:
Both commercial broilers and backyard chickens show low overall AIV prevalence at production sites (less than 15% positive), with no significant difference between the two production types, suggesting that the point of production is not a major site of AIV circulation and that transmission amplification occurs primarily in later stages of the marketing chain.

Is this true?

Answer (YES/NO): NO